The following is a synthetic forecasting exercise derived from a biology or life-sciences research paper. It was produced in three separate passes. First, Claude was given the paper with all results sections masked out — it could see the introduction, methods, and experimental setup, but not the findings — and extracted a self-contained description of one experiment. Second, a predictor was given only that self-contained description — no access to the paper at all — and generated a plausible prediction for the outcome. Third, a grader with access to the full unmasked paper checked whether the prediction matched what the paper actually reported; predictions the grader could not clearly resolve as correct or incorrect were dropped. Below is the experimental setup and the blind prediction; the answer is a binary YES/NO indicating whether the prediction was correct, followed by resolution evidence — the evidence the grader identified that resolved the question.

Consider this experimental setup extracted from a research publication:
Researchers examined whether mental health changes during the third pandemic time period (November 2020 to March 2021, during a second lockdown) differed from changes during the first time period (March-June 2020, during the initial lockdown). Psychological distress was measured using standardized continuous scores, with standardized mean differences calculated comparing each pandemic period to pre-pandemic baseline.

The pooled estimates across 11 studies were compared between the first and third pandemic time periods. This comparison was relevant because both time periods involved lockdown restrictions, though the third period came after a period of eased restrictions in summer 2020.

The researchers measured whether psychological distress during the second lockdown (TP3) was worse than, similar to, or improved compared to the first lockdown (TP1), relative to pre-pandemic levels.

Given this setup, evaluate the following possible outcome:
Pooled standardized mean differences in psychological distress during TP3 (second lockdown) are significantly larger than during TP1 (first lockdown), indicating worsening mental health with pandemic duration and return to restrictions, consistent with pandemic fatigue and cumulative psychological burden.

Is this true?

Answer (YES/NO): NO